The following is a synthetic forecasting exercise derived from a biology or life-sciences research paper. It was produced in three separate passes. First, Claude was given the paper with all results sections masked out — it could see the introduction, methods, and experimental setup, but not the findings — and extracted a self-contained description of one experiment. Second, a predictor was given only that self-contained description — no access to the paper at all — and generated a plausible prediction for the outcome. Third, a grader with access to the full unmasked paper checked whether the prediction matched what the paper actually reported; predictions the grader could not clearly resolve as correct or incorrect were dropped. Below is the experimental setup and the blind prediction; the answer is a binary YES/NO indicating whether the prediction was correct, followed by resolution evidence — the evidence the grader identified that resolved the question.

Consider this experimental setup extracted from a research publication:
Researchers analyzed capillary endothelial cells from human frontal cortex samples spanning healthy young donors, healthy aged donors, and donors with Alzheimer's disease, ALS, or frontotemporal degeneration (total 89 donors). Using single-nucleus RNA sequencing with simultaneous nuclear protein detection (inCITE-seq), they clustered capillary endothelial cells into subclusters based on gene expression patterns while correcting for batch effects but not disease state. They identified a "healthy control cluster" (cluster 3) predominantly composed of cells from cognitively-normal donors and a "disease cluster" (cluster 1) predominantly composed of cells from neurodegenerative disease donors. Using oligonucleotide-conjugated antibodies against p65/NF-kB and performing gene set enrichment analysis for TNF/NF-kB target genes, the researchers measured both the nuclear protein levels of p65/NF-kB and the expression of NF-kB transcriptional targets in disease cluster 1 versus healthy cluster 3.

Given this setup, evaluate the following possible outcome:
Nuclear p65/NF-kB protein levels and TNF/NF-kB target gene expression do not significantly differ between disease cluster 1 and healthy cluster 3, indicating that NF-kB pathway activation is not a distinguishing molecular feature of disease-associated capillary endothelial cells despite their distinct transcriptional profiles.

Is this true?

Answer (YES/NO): NO